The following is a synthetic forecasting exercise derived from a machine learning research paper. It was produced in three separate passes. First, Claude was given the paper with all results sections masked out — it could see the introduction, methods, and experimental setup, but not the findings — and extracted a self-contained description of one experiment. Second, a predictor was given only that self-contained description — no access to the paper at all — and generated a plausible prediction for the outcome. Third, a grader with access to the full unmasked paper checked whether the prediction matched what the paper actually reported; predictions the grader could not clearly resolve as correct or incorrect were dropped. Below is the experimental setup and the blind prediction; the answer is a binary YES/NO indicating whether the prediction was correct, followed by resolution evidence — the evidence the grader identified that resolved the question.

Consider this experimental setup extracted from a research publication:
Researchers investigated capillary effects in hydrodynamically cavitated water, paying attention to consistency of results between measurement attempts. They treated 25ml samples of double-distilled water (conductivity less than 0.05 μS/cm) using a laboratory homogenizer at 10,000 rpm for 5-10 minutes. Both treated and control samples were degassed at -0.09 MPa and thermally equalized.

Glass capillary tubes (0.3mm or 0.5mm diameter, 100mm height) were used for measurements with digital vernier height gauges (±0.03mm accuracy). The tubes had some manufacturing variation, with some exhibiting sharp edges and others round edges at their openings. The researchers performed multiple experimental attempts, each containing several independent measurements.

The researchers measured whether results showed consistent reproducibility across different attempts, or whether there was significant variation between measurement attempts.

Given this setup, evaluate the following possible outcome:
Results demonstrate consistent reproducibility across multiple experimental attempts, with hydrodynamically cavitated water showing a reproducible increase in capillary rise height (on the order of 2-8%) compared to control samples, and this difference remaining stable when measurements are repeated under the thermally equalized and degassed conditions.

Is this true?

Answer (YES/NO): NO